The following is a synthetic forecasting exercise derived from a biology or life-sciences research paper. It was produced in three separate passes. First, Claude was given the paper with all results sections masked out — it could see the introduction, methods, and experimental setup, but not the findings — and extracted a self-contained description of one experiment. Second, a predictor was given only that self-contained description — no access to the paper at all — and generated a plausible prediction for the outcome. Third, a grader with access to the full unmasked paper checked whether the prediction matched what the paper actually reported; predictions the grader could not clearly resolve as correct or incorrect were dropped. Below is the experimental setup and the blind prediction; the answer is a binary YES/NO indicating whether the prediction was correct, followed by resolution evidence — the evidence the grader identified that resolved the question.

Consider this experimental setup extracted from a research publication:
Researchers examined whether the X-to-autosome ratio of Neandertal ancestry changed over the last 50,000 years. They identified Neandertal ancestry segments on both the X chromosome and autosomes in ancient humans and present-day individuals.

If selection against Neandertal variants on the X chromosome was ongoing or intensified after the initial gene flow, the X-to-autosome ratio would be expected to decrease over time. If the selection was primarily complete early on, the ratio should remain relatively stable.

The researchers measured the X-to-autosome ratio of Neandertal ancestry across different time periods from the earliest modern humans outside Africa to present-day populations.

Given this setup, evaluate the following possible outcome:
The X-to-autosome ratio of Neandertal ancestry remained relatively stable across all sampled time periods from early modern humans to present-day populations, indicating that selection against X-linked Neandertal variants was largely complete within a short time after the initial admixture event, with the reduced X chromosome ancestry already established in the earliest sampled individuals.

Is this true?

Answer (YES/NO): YES